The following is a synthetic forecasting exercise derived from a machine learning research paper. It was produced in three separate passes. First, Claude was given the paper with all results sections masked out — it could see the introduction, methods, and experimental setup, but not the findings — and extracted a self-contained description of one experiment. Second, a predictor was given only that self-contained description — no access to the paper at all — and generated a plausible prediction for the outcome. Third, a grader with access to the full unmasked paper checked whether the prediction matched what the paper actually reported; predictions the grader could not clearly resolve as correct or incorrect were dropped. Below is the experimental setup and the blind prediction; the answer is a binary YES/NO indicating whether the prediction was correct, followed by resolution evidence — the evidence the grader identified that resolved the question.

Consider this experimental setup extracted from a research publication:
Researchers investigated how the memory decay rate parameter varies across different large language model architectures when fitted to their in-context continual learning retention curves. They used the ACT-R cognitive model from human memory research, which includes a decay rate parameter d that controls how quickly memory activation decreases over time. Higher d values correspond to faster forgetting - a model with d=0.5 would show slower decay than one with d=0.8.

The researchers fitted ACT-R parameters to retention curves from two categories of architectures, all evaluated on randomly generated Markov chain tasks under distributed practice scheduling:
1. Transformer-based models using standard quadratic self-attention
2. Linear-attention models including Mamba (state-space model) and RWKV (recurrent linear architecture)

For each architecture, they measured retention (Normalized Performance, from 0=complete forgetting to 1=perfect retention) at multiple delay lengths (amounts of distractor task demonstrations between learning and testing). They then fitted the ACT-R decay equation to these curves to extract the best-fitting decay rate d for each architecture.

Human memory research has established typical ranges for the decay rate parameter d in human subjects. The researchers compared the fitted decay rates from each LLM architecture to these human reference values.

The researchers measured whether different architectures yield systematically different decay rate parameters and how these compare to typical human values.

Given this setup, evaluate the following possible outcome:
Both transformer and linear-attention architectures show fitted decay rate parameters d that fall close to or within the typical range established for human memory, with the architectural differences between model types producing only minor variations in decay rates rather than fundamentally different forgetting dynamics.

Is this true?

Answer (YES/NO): NO